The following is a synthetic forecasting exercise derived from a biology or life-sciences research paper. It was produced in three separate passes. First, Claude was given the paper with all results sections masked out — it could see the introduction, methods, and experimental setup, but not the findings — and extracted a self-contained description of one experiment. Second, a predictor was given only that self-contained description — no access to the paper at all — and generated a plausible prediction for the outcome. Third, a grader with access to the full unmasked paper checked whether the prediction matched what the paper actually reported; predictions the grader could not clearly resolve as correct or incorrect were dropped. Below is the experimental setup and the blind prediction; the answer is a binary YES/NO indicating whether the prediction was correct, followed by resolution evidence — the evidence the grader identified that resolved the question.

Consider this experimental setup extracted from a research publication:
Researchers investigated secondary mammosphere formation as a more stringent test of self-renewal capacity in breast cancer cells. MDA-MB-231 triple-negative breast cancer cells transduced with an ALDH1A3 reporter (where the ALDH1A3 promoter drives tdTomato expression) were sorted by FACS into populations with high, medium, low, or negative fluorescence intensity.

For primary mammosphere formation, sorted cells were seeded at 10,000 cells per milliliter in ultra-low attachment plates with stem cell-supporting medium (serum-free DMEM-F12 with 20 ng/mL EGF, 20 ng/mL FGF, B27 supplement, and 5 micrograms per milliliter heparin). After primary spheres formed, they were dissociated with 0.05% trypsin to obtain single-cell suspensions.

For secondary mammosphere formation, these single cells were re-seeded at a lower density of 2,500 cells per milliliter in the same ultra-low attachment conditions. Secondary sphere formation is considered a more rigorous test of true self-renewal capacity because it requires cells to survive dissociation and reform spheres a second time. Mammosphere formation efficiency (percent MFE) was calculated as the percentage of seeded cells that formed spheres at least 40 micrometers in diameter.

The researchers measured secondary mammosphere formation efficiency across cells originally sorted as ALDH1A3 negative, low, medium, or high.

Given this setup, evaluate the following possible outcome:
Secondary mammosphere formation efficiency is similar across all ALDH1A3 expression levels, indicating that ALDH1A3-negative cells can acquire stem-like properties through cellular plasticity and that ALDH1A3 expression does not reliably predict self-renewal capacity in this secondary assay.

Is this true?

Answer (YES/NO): NO